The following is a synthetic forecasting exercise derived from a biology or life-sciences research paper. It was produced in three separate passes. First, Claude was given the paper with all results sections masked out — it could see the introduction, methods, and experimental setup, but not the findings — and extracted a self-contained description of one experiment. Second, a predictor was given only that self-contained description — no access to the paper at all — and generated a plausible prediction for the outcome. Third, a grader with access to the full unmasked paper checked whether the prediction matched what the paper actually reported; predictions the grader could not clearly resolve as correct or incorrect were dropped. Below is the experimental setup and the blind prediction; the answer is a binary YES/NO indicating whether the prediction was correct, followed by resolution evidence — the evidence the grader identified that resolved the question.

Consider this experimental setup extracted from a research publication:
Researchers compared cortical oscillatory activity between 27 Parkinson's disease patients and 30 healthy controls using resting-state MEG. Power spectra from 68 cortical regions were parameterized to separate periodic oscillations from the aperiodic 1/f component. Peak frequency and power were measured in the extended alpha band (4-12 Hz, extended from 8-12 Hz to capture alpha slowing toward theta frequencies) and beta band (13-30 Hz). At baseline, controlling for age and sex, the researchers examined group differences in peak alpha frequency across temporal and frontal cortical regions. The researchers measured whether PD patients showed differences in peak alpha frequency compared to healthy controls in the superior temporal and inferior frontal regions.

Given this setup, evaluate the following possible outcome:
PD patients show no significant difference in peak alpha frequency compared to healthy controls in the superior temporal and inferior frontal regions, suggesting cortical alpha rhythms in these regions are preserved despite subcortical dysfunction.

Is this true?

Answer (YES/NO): NO